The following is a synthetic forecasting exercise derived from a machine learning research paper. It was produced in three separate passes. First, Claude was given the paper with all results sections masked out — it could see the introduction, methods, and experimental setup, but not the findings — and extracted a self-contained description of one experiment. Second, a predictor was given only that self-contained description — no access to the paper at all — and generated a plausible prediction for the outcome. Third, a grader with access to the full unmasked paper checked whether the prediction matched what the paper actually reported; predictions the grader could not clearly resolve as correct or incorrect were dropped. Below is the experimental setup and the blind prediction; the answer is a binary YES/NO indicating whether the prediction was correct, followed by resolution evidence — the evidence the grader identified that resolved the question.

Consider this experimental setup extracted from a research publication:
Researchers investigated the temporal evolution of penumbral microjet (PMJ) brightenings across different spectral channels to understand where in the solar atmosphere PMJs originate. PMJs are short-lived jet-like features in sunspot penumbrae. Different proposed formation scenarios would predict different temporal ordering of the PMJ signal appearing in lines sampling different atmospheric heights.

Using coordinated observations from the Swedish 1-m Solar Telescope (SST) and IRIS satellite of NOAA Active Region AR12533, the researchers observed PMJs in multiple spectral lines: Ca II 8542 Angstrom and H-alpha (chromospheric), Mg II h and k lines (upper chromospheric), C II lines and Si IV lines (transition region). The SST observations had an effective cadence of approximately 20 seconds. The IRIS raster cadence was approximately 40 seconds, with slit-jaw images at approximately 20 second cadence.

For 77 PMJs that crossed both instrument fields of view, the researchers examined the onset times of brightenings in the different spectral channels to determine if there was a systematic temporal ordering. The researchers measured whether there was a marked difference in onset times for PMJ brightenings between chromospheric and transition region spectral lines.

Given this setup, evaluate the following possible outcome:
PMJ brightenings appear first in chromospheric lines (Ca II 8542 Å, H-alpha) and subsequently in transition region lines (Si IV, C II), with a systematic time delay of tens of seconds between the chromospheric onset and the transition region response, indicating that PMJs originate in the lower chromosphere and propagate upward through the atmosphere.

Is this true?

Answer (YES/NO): NO